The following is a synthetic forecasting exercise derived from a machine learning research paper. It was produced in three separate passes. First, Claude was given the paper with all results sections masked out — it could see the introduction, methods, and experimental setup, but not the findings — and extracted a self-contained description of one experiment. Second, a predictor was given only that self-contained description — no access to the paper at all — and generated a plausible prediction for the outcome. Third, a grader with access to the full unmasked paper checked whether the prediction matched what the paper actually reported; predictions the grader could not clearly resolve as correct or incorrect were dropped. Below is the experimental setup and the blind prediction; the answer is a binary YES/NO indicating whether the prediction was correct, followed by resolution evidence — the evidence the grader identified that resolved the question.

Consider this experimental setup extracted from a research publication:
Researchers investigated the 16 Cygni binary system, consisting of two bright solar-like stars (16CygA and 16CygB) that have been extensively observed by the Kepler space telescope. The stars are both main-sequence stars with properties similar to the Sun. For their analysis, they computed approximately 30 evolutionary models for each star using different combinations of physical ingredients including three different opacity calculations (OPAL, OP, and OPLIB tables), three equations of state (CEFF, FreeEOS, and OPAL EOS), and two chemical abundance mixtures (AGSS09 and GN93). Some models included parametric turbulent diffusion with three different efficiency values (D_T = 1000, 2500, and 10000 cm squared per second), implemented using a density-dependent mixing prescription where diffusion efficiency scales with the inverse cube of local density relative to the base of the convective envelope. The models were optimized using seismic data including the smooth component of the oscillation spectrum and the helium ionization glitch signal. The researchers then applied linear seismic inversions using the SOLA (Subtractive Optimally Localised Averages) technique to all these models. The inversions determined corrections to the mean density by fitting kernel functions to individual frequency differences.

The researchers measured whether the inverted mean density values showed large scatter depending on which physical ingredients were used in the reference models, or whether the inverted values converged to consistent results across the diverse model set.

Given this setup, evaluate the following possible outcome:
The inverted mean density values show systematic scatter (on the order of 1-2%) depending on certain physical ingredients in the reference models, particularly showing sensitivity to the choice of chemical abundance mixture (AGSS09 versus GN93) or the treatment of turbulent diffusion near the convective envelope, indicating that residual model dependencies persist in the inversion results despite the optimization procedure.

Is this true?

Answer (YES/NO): NO